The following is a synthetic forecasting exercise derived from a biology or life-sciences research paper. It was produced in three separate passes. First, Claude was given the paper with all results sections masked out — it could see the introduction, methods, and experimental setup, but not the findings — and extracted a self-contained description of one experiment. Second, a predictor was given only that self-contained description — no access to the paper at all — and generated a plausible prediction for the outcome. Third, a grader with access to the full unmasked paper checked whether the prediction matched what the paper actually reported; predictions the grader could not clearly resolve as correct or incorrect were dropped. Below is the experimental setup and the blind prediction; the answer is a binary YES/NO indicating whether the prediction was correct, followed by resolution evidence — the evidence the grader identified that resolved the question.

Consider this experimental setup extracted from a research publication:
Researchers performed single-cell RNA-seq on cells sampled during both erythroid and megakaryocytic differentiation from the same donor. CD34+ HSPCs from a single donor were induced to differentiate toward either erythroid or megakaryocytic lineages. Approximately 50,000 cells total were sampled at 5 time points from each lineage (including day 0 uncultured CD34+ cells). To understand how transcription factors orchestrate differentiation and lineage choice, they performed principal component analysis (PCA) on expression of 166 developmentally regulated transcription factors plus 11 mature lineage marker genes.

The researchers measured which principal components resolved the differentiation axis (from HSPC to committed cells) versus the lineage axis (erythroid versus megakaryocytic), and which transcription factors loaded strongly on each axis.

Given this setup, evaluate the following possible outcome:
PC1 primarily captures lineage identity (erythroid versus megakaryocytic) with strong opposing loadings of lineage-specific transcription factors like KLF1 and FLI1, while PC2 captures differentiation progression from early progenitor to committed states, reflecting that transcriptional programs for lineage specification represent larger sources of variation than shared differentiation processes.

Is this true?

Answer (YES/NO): YES